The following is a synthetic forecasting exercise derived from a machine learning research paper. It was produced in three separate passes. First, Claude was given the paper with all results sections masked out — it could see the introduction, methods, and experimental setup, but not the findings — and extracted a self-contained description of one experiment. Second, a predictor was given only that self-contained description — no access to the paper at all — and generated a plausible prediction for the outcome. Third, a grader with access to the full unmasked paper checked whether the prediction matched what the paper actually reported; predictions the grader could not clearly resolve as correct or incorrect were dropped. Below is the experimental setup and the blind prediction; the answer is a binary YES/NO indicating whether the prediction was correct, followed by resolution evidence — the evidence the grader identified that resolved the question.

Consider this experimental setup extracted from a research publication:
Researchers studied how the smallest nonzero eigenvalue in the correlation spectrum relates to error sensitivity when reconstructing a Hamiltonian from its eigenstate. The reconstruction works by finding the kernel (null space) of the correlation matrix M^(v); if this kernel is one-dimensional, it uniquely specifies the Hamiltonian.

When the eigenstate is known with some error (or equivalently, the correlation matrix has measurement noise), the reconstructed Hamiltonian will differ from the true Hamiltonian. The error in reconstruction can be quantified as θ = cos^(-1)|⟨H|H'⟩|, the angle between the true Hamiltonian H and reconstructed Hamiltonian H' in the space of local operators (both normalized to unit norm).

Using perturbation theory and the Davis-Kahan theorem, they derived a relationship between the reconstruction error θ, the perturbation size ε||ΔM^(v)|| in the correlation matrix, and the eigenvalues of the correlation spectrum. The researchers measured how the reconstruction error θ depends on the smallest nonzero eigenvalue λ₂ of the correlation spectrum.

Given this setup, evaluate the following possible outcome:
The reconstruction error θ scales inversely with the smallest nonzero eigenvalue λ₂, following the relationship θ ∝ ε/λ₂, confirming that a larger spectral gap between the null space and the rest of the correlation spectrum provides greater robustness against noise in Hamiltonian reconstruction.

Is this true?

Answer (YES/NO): YES